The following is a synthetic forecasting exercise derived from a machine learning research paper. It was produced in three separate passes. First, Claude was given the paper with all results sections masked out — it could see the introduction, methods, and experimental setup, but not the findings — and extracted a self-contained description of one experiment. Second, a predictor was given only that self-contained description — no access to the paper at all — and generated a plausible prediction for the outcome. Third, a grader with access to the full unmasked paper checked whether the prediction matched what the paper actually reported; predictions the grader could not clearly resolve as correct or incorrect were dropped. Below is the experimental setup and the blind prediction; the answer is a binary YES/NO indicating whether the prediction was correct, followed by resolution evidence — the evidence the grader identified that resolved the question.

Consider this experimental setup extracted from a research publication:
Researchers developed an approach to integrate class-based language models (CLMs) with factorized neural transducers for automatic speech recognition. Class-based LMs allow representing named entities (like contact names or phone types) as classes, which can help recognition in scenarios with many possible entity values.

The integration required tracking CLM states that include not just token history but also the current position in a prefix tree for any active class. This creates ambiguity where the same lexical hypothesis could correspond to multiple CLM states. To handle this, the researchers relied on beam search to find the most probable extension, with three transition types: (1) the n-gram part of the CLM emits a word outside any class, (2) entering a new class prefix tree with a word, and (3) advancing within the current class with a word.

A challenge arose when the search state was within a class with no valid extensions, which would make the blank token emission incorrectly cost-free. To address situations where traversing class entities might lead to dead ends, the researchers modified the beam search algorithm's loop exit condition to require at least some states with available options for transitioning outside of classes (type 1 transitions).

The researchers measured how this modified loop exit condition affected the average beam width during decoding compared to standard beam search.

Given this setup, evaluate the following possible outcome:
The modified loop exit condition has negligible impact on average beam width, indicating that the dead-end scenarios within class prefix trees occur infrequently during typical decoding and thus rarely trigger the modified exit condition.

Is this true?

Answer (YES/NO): NO